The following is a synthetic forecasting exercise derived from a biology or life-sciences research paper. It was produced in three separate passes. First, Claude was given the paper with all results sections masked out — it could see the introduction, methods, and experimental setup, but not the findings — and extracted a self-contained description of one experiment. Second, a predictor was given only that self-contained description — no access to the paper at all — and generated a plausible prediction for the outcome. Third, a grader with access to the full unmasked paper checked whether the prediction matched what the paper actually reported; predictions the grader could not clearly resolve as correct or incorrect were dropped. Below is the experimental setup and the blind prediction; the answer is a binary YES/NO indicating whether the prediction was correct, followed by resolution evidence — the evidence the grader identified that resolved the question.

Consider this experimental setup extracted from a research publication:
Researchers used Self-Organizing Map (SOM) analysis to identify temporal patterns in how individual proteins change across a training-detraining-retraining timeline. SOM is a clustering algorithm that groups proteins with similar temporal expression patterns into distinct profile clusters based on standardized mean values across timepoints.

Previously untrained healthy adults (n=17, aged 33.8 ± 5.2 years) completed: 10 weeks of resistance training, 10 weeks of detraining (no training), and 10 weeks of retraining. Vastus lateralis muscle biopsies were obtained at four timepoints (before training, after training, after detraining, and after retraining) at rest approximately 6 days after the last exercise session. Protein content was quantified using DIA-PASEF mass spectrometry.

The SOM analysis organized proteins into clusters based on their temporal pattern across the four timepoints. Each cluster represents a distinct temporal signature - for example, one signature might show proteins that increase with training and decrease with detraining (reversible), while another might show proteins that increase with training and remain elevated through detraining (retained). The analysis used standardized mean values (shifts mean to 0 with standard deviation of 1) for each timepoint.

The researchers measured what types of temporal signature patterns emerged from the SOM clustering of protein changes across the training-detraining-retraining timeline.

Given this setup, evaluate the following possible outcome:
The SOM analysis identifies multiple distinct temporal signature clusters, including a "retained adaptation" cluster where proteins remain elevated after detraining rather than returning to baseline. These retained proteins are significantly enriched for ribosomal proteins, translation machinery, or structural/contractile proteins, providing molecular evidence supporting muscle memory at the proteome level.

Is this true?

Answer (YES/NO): NO